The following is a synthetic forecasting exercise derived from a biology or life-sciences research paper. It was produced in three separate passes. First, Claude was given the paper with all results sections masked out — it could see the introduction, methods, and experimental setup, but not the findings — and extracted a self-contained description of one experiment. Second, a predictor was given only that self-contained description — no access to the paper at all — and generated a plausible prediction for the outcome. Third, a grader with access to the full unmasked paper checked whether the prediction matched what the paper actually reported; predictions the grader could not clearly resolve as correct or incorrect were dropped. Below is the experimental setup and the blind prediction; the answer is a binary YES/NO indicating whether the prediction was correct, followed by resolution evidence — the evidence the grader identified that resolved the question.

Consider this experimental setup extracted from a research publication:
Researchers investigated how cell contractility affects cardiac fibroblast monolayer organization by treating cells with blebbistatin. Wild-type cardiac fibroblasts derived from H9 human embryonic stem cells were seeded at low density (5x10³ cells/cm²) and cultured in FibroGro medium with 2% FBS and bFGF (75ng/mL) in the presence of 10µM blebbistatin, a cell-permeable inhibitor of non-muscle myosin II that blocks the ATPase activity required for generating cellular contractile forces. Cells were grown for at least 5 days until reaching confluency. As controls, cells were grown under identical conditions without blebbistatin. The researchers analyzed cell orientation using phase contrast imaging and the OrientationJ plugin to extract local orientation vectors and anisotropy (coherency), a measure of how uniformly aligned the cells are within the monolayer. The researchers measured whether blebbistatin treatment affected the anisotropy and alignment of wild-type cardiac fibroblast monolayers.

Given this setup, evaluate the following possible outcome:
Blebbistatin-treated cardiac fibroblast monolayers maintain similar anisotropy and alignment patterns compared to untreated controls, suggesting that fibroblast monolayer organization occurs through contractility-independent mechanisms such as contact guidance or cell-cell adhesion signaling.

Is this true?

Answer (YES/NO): NO